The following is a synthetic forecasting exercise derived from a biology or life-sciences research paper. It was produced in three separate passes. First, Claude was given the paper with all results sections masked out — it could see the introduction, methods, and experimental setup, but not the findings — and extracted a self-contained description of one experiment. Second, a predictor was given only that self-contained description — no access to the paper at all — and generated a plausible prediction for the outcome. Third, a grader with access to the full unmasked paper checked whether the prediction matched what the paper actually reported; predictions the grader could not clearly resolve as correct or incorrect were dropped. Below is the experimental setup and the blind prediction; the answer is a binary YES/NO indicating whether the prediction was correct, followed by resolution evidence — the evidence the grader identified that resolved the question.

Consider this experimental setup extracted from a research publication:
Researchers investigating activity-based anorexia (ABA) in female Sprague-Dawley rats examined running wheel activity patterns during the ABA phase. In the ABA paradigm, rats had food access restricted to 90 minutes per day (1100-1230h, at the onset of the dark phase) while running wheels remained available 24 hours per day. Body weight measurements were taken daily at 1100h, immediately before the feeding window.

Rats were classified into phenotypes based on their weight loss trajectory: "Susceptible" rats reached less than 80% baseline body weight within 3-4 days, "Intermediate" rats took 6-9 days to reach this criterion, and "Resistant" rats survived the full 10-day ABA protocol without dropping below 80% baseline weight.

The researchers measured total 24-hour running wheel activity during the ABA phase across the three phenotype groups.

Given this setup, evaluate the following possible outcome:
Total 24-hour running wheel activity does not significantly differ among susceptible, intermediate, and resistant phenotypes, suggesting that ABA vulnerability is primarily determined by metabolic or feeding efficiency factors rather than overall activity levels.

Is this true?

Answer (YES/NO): NO